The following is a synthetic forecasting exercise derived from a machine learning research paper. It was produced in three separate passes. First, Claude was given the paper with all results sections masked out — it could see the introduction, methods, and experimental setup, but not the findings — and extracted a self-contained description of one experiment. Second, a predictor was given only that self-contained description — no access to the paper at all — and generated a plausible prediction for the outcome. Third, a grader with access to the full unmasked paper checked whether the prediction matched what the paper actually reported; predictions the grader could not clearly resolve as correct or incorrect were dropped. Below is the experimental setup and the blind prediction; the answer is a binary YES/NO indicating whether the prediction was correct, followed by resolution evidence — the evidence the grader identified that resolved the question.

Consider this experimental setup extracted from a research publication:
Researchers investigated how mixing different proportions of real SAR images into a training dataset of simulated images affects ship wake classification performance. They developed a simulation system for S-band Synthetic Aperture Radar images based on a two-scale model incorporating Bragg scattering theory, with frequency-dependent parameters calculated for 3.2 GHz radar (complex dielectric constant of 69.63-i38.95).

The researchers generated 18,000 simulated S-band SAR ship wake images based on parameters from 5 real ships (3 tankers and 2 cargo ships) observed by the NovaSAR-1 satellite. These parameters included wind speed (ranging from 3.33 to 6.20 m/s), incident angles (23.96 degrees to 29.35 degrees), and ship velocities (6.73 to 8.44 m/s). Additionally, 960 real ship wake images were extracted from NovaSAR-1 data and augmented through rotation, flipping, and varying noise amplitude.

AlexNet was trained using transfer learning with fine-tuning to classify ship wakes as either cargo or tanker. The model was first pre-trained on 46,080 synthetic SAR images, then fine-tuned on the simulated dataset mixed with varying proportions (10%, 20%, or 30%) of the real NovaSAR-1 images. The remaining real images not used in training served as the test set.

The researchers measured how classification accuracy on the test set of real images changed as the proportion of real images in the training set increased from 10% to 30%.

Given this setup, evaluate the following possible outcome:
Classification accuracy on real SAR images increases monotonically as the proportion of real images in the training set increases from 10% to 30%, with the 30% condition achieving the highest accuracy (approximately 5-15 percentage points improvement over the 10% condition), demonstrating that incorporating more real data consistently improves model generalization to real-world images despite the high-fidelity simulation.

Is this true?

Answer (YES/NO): NO